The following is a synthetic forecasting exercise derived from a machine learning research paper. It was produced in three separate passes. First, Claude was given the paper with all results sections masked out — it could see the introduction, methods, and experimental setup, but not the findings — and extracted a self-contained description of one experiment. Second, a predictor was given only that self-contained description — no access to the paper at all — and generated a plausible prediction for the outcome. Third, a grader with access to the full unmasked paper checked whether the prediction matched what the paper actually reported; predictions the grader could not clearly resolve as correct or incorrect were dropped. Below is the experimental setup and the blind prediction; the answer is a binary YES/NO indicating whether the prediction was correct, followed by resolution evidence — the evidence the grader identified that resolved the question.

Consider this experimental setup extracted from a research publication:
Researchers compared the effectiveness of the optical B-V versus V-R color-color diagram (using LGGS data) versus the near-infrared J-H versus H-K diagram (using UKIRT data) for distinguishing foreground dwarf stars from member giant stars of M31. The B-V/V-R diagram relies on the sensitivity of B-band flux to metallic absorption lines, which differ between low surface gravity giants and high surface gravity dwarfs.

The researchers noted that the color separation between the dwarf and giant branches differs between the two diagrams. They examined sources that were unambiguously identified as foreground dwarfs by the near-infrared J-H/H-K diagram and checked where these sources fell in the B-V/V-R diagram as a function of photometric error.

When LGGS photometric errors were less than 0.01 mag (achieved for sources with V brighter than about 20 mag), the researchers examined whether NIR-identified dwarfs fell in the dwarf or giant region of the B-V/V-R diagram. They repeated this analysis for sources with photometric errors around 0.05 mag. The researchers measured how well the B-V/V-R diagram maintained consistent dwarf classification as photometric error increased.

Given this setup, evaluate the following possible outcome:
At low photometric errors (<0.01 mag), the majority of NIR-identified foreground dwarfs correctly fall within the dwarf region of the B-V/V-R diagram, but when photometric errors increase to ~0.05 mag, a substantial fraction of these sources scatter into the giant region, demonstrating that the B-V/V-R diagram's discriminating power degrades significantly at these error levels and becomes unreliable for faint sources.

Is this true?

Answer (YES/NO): YES